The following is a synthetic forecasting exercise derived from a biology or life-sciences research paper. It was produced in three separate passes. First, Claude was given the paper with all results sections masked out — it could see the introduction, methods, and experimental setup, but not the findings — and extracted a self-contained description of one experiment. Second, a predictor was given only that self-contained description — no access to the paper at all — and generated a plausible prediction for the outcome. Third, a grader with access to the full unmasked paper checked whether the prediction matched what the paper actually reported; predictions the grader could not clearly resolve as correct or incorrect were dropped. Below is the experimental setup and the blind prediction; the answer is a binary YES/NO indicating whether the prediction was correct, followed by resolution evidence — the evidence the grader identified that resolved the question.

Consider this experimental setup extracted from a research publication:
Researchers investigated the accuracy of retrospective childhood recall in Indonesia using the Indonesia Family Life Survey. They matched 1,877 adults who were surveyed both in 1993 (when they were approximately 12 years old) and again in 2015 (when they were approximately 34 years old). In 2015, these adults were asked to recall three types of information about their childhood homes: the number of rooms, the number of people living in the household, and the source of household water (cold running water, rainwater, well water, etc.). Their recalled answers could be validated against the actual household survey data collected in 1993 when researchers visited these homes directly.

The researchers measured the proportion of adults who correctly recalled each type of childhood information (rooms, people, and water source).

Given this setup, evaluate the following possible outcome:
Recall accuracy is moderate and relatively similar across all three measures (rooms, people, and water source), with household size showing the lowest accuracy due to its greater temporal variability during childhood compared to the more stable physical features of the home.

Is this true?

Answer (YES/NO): NO